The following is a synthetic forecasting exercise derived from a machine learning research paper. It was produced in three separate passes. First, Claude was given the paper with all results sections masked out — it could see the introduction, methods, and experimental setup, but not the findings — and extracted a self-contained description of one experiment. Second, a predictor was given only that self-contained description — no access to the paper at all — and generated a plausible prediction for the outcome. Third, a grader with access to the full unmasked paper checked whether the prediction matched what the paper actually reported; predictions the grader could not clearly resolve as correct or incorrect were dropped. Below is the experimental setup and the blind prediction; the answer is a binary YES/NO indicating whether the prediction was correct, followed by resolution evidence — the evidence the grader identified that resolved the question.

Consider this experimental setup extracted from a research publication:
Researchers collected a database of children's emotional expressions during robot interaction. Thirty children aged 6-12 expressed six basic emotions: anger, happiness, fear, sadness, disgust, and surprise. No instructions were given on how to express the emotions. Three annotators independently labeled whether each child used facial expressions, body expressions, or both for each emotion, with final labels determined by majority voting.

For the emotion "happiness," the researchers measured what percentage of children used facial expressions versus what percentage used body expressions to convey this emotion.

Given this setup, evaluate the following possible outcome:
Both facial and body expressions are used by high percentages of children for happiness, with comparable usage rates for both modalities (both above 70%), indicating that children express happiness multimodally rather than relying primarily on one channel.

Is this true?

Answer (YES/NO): NO